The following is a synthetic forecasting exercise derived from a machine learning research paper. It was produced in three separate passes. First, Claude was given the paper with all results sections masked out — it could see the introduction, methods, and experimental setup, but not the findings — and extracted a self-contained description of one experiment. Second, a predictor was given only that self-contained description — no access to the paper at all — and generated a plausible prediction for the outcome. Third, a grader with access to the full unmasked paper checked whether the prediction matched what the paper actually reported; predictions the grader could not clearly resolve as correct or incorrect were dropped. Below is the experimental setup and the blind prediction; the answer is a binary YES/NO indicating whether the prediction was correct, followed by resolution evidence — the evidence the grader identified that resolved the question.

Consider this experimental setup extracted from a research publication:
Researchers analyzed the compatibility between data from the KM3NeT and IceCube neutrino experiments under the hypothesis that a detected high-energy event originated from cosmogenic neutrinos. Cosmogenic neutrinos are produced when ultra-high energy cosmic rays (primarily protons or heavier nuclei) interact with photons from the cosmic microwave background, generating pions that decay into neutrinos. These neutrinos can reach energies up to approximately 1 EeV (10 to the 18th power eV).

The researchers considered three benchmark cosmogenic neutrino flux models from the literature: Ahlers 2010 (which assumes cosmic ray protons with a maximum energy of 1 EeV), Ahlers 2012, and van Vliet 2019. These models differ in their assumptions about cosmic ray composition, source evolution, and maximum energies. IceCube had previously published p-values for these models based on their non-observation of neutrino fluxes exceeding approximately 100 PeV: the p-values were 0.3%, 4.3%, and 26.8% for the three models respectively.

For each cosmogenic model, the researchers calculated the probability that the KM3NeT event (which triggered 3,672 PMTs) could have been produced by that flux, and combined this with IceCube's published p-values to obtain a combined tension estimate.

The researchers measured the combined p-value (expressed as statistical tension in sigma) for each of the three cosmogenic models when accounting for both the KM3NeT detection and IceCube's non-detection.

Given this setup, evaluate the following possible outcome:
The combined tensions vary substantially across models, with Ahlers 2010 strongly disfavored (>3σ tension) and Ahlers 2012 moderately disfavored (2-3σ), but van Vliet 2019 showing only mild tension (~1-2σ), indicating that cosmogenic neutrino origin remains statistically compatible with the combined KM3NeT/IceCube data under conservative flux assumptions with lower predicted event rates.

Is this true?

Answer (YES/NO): NO